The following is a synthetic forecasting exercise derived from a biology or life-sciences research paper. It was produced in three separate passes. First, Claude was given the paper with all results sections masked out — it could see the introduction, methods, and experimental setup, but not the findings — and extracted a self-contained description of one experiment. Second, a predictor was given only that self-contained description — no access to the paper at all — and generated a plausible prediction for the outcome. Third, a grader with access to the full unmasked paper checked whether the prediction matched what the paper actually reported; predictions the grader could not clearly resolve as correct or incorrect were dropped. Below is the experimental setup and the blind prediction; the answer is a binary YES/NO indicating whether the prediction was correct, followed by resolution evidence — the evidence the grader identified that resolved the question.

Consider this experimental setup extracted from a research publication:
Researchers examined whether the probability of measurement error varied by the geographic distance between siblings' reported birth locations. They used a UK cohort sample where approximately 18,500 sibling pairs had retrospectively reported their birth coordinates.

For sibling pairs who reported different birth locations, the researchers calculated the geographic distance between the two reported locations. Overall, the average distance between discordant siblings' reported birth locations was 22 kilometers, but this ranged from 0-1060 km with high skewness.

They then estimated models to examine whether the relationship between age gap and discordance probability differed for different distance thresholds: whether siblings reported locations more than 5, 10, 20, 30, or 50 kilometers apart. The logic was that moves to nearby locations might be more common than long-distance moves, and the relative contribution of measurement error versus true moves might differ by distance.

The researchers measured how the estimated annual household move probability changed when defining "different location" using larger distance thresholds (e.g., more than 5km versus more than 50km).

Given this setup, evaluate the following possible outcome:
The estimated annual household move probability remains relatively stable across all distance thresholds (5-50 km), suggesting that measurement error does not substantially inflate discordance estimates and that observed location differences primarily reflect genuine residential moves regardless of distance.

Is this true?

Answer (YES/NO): NO